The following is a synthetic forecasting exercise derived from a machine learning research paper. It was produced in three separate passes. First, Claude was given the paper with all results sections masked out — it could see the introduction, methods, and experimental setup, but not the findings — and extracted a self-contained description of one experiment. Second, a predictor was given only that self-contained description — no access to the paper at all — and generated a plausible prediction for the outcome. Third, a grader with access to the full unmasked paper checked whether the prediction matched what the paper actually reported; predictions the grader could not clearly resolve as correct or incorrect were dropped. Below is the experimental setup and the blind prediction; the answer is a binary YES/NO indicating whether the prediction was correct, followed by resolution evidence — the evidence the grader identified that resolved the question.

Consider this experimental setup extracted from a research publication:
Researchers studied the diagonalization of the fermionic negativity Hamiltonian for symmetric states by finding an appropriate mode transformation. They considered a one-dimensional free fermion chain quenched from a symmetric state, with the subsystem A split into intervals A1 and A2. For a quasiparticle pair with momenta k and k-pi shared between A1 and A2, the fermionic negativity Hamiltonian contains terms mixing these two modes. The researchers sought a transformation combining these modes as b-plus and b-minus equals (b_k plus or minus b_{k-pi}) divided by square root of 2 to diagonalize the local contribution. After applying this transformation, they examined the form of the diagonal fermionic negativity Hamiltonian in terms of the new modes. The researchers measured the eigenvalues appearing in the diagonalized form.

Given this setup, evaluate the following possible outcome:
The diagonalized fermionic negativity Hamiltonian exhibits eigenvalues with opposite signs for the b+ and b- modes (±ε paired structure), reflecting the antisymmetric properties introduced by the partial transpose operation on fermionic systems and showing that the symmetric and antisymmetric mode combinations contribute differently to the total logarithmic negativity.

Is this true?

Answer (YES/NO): NO